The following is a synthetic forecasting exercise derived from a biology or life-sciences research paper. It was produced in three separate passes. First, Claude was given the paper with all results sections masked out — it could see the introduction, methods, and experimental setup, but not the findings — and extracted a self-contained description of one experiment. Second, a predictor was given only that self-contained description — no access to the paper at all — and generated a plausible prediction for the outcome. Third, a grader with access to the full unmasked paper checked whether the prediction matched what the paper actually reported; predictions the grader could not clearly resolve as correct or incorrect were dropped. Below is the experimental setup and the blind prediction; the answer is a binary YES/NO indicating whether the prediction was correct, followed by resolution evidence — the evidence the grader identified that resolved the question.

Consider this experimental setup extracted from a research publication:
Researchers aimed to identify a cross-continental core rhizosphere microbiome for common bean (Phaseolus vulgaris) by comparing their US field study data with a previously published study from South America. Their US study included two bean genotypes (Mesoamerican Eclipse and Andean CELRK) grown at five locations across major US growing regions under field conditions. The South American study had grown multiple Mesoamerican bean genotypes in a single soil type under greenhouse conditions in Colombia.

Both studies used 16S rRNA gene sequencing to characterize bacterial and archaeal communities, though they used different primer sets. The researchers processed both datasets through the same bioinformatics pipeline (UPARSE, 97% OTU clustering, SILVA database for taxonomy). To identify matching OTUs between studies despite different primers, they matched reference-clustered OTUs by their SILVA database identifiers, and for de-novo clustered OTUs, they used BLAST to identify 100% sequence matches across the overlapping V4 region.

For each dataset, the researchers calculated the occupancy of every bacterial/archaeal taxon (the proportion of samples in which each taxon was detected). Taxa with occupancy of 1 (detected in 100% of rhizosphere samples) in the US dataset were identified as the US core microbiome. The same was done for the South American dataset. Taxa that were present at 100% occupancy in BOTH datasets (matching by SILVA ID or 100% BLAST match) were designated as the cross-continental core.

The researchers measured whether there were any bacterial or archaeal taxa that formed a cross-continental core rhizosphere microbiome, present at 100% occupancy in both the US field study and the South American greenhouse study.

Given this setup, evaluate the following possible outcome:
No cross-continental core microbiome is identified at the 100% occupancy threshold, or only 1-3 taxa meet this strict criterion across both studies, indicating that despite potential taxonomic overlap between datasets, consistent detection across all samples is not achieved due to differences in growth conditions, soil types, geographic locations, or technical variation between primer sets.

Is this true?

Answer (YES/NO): NO